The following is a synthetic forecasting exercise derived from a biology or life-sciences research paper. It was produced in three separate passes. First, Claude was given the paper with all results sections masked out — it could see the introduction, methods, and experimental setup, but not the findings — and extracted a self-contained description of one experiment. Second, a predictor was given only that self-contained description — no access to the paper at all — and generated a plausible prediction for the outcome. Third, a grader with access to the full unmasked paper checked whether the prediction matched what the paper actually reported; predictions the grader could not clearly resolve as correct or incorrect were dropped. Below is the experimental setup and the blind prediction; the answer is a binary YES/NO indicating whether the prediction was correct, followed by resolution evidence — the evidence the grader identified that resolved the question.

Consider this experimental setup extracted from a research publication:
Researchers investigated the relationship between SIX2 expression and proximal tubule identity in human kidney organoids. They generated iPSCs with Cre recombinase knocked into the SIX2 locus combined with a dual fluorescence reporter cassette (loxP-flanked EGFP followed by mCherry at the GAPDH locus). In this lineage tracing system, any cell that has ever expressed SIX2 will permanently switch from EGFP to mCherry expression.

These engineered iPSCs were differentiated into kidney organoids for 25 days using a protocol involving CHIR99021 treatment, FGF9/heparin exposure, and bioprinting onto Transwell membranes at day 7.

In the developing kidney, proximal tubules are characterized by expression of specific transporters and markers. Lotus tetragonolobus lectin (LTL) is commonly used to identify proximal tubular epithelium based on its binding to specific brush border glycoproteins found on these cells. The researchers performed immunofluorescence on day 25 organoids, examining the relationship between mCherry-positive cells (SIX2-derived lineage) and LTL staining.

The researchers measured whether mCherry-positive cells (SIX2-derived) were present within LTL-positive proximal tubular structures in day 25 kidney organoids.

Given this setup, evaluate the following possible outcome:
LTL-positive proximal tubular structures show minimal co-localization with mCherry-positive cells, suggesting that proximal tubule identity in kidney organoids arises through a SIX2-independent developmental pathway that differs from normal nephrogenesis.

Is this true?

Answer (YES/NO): NO